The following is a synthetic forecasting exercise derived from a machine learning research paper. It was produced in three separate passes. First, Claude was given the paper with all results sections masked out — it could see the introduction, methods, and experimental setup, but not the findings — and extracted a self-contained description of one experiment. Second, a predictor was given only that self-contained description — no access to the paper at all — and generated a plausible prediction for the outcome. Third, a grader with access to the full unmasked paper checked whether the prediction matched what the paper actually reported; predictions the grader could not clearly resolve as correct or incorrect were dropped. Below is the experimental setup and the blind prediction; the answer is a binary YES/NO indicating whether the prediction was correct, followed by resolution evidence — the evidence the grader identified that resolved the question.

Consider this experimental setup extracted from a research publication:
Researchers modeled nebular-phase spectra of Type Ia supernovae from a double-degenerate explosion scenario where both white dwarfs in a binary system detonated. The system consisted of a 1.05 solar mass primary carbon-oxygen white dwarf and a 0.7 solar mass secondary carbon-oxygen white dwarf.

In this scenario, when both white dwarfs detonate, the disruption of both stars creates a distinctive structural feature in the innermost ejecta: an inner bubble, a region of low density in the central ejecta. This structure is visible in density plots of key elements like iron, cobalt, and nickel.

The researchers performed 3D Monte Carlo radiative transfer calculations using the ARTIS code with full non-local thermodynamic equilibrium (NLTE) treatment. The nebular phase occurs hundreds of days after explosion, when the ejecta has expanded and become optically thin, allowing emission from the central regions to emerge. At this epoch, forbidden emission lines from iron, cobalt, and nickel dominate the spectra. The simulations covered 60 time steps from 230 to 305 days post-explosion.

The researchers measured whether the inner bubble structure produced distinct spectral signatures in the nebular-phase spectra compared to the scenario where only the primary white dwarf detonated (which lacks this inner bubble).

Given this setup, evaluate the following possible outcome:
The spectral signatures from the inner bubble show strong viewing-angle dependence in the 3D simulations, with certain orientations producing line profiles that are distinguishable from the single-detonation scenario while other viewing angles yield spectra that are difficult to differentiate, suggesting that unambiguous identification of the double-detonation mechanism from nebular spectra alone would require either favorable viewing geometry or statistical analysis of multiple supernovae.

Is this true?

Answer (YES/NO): YES